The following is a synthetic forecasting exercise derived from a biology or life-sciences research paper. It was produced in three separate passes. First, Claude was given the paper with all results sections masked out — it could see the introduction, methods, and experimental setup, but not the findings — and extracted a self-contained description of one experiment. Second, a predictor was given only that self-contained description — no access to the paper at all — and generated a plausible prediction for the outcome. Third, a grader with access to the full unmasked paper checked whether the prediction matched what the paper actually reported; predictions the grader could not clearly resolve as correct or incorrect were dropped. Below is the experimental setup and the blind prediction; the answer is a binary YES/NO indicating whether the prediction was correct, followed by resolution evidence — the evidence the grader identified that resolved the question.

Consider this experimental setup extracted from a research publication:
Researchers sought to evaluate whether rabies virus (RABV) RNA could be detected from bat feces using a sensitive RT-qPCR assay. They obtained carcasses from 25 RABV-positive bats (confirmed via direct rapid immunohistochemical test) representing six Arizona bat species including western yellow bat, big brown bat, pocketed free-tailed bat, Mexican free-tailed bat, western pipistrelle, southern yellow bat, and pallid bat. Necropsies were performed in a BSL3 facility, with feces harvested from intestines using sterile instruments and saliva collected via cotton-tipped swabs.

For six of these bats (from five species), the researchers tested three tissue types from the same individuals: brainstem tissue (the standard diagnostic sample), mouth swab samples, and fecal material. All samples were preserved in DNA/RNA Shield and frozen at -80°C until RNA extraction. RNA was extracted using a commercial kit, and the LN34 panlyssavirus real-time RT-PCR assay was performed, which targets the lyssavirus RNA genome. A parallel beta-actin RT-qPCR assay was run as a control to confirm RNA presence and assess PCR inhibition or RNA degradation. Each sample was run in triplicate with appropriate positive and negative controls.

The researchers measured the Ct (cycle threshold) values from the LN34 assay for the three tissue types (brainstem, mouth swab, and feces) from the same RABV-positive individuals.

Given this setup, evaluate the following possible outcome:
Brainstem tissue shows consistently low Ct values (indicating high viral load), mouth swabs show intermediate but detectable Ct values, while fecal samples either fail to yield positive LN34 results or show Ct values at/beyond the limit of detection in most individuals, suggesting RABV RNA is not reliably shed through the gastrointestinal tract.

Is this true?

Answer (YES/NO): NO